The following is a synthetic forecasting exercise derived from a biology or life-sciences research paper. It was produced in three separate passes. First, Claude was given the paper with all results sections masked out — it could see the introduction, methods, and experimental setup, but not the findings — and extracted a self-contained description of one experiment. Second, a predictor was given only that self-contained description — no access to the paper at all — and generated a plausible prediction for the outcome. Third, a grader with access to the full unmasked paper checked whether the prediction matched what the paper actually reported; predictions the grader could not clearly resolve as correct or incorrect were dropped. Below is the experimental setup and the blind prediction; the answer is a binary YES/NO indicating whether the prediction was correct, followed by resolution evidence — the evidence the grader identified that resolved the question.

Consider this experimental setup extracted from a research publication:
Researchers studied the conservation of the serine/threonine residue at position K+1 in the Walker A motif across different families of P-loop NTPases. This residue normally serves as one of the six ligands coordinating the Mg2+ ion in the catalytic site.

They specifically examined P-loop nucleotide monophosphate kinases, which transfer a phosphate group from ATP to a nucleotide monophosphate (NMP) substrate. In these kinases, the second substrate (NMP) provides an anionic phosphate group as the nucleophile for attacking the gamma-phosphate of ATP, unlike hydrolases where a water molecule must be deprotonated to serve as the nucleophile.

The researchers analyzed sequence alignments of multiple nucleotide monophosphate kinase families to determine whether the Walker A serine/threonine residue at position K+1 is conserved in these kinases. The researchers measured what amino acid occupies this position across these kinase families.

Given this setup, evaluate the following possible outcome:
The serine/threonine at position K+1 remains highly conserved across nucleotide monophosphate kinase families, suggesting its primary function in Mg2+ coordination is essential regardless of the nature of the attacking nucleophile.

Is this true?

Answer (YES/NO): NO